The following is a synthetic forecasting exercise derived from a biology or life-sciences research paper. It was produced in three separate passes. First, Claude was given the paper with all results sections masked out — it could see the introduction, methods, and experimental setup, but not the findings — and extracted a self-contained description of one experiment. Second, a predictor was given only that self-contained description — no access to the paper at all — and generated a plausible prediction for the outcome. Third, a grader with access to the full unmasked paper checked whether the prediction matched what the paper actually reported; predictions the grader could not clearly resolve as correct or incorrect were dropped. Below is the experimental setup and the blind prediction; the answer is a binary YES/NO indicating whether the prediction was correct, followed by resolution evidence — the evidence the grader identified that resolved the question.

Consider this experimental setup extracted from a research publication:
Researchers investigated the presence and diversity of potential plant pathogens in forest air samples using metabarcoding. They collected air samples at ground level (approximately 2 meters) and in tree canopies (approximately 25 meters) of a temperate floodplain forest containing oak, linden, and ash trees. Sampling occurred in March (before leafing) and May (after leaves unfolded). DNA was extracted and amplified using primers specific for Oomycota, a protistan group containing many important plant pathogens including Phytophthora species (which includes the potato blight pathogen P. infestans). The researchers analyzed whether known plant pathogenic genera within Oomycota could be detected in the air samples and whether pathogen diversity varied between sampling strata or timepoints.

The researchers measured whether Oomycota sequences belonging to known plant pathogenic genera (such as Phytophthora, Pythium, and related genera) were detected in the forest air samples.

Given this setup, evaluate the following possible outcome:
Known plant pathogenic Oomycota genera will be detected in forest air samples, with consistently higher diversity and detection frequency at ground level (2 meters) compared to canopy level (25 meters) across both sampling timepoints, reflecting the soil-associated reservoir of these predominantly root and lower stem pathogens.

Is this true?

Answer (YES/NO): NO